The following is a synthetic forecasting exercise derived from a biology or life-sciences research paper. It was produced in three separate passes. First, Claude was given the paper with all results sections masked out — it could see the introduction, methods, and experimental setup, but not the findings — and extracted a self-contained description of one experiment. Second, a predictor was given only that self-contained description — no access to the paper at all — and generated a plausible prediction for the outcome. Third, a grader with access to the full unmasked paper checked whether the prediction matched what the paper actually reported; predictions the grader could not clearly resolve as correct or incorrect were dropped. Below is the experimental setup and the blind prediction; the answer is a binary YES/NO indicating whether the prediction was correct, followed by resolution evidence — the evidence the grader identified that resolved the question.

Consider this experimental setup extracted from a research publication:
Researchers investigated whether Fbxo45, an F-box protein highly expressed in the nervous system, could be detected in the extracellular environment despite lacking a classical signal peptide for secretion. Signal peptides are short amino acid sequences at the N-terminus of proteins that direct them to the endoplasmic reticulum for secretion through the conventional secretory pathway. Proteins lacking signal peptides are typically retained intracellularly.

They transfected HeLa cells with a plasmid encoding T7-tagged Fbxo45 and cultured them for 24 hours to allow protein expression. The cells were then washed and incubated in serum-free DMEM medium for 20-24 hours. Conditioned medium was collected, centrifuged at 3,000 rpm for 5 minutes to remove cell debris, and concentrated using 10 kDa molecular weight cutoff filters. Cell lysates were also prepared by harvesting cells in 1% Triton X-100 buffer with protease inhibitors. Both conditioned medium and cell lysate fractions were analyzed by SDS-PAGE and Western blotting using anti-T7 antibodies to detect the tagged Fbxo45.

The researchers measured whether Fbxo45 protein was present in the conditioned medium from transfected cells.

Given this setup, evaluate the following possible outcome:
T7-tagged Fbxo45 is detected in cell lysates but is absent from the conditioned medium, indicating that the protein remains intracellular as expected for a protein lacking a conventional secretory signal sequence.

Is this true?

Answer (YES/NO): NO